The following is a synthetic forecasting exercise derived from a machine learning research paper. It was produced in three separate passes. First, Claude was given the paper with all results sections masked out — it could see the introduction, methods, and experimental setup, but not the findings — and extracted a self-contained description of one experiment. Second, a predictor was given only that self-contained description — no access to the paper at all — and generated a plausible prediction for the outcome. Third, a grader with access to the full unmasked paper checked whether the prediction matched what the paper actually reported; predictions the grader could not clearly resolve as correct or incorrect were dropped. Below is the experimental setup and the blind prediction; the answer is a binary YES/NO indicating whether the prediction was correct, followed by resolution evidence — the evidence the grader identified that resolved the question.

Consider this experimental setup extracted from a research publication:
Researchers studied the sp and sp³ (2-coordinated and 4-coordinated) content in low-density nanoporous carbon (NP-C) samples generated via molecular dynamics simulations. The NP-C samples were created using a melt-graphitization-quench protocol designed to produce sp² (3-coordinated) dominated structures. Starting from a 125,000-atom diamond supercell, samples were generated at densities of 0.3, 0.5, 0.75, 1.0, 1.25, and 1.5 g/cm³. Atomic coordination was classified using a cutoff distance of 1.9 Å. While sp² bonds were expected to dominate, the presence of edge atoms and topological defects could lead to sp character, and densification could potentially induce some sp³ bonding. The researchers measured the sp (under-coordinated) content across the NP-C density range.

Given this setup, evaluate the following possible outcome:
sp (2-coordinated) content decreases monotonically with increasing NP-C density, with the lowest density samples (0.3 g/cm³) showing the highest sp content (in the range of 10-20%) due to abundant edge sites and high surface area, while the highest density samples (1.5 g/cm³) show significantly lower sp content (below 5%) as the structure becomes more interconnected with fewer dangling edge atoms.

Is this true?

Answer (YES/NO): NO